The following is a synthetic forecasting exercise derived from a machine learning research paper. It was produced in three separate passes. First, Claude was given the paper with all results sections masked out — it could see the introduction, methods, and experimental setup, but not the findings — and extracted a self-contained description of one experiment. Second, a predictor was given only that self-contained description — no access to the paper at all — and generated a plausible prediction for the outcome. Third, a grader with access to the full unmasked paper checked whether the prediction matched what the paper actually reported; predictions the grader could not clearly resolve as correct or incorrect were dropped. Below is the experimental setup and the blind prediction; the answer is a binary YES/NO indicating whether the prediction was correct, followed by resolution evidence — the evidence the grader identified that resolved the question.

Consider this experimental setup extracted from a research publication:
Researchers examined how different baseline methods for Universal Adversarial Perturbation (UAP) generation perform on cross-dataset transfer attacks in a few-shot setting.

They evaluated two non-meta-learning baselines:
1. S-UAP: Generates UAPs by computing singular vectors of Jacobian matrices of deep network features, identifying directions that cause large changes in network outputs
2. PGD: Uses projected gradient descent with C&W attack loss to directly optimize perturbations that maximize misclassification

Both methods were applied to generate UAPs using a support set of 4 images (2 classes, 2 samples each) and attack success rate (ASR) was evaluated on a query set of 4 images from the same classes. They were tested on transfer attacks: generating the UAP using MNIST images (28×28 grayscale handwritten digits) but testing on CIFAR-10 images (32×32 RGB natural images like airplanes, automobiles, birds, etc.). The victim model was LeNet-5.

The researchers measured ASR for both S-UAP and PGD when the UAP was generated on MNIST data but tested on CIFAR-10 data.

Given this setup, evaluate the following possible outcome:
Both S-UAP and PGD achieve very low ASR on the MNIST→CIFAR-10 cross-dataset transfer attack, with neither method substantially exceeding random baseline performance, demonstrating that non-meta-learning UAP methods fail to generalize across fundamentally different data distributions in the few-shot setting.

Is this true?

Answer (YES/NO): NO